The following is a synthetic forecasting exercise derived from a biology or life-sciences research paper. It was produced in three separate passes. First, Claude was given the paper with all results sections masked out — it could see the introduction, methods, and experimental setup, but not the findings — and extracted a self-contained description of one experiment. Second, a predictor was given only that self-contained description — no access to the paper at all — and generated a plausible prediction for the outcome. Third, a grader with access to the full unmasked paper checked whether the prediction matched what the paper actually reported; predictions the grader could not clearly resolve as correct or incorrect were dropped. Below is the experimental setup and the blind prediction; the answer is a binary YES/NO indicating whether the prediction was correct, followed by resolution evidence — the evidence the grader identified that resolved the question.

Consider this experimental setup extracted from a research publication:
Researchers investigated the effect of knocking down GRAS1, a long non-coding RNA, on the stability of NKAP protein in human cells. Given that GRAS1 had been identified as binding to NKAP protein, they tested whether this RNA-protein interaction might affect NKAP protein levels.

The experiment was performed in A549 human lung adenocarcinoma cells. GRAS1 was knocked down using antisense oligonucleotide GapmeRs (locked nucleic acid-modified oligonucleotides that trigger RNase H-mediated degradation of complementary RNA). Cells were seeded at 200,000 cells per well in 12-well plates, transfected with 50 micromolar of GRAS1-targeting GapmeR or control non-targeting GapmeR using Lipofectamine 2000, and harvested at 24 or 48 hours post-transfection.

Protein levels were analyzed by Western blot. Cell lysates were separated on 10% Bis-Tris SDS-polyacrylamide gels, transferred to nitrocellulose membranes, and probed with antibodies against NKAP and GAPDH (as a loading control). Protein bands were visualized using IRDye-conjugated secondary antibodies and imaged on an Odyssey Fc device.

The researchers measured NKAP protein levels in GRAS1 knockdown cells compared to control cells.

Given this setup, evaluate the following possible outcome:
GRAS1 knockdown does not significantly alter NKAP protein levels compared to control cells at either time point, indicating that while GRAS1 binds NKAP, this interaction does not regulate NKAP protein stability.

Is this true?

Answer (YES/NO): NO